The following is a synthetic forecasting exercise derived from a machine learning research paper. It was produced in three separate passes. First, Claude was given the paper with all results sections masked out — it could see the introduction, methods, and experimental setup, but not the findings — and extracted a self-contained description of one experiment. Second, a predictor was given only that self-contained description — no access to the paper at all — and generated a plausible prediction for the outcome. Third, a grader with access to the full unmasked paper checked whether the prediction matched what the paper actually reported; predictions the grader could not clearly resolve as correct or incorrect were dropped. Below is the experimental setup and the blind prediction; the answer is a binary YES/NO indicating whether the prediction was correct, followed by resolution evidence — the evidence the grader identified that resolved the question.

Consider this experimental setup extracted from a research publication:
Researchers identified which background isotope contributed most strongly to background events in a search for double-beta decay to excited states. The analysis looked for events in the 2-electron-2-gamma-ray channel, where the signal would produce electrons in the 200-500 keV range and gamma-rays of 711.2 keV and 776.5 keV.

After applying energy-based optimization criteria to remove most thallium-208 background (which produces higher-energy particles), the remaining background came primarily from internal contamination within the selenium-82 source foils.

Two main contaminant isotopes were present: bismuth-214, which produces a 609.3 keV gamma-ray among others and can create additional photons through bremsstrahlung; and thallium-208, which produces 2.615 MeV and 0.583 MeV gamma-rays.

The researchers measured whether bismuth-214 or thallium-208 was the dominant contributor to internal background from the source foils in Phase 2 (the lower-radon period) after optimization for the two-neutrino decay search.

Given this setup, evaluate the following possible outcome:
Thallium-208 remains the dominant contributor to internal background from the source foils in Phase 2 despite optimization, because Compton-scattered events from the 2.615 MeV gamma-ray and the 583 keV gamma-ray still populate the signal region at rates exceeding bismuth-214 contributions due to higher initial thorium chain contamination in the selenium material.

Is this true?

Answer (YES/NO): NO